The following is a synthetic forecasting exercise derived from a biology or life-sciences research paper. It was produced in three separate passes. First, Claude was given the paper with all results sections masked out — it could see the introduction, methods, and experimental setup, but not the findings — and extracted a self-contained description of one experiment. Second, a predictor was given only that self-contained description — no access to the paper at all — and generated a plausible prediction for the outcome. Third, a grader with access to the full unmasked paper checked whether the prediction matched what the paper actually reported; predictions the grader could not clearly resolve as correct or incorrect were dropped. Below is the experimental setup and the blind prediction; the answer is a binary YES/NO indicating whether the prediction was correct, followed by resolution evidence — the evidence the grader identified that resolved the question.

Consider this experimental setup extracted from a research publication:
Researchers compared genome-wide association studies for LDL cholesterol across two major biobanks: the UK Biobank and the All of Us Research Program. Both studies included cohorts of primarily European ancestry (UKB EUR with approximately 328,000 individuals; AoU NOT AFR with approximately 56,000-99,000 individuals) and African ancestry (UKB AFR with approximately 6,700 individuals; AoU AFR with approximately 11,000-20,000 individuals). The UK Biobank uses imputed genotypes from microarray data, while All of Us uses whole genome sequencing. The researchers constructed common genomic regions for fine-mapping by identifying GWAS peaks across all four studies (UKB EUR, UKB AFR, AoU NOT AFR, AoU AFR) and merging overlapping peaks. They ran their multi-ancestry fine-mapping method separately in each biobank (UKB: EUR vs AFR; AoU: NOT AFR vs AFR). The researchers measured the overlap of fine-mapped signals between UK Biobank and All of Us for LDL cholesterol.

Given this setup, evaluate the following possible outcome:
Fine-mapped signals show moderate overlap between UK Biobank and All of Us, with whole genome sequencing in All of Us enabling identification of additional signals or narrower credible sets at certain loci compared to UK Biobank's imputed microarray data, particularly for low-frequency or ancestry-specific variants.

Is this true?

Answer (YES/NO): NO